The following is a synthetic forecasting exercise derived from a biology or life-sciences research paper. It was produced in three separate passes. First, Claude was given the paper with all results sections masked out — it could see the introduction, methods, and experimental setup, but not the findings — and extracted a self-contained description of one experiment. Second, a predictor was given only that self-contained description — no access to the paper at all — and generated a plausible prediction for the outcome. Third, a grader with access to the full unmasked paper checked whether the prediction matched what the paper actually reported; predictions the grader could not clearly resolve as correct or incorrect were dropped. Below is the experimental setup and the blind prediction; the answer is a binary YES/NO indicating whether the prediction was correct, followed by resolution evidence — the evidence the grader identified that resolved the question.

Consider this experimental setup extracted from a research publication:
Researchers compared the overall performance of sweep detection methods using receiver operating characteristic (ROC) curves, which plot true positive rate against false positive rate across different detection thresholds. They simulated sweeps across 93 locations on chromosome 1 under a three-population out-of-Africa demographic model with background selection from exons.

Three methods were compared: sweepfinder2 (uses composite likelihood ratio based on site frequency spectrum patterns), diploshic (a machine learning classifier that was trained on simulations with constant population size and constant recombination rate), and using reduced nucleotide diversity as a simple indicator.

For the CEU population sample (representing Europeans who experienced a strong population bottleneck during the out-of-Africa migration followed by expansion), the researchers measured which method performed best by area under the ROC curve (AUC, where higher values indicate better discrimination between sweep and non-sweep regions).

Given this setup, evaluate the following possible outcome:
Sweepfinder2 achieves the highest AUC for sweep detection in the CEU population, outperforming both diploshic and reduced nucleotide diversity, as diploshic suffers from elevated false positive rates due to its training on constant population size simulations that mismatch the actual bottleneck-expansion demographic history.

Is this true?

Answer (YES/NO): NO